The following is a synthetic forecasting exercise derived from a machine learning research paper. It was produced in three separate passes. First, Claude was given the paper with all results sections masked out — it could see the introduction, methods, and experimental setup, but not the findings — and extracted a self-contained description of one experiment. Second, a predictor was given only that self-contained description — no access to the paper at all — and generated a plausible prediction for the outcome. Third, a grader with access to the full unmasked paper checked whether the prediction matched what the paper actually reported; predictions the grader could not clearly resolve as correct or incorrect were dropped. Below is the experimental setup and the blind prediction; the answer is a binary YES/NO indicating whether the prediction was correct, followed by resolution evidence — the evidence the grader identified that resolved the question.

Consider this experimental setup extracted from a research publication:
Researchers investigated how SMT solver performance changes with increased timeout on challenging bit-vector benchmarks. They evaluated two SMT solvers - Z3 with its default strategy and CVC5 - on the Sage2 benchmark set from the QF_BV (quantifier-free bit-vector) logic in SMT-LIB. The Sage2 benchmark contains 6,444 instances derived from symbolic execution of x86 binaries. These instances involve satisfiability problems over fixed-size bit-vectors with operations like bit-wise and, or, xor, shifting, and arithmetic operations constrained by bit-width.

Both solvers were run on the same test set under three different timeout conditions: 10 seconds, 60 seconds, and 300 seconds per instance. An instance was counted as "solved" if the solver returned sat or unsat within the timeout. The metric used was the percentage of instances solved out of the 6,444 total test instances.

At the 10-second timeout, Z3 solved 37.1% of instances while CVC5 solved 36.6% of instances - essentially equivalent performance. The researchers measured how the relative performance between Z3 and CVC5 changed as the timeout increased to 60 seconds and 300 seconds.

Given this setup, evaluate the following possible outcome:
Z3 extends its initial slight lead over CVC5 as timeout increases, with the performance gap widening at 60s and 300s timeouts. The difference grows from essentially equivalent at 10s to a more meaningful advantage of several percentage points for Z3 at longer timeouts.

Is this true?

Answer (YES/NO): NO